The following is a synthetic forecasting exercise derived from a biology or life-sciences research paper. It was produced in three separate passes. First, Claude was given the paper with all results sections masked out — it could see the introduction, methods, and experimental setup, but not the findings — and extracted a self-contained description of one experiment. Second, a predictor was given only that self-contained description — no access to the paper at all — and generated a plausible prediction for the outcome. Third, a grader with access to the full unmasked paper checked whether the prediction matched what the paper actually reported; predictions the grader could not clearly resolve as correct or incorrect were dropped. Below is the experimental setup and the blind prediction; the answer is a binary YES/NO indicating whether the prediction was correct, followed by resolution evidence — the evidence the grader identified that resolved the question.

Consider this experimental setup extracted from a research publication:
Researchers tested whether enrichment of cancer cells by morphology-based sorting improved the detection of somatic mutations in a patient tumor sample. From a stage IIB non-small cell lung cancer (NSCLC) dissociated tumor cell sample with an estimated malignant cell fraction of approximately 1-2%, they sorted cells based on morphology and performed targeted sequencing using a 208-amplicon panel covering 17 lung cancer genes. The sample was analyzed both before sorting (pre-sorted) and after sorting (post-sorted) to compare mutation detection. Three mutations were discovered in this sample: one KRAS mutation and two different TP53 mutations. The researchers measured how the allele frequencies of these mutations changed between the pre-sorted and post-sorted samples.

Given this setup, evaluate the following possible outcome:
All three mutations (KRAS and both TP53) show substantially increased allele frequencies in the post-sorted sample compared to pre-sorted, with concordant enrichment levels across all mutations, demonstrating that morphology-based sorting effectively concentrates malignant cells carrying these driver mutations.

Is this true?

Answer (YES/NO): NO